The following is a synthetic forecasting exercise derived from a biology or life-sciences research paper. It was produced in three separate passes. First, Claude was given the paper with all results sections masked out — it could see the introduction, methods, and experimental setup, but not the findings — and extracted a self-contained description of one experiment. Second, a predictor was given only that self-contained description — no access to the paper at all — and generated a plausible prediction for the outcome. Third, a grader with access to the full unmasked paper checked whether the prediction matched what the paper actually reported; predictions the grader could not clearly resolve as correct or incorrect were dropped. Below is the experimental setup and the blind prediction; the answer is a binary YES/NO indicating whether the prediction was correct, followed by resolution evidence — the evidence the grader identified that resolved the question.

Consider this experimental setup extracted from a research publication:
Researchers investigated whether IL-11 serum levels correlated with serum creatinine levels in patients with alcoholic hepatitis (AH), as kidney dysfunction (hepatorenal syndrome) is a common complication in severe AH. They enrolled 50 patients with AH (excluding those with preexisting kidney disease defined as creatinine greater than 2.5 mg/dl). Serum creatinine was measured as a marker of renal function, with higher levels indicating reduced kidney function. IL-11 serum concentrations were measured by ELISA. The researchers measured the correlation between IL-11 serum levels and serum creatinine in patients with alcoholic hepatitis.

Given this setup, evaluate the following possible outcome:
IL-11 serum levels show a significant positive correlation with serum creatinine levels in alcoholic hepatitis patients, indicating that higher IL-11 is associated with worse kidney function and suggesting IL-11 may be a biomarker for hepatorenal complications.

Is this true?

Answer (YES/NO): NO